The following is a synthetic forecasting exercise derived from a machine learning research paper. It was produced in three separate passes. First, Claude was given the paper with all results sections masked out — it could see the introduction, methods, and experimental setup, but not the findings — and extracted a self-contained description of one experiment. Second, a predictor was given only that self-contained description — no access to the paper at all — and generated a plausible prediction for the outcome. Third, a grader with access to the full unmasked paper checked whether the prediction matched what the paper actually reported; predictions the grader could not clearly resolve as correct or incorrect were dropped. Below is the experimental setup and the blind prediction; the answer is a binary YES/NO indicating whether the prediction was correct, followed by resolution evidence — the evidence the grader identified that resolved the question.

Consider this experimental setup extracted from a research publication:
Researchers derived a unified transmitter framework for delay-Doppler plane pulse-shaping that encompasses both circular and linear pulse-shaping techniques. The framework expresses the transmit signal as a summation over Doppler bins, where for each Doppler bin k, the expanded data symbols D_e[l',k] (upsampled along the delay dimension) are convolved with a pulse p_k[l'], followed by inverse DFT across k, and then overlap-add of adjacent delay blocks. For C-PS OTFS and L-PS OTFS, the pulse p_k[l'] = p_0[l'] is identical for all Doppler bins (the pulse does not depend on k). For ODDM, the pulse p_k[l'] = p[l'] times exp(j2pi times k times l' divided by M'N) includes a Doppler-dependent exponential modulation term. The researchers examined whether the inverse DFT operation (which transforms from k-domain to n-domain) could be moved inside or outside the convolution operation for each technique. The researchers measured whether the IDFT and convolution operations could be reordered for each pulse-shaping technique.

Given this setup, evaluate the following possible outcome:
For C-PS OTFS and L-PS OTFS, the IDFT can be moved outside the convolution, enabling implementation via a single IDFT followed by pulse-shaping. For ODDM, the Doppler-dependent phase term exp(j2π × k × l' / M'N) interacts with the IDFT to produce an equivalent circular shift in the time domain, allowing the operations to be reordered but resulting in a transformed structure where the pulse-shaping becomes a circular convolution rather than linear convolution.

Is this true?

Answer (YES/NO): NO